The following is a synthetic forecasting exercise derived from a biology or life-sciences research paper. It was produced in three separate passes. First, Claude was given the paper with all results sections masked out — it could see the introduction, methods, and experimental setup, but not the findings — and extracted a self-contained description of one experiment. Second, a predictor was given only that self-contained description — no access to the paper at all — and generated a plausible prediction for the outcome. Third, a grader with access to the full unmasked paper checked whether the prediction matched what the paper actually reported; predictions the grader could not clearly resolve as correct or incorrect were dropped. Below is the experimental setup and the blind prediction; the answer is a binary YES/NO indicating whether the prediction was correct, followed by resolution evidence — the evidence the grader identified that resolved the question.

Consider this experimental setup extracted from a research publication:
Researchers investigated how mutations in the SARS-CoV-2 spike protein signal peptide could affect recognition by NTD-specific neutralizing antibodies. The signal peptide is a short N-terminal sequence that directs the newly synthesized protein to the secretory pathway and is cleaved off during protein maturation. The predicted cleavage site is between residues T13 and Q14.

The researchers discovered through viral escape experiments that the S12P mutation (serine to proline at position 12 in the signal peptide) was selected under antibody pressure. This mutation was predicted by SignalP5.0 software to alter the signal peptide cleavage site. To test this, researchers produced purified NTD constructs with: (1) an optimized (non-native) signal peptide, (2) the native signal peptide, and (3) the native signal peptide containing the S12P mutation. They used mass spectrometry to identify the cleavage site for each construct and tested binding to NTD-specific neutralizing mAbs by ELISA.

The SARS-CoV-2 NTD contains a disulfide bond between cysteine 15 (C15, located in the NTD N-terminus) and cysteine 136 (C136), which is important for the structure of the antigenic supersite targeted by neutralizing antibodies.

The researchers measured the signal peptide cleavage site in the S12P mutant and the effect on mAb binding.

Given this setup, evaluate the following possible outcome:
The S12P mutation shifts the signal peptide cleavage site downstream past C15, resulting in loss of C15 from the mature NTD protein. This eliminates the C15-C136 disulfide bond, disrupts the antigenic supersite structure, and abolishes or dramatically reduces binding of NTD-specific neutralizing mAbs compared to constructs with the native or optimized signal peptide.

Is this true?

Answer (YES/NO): YES